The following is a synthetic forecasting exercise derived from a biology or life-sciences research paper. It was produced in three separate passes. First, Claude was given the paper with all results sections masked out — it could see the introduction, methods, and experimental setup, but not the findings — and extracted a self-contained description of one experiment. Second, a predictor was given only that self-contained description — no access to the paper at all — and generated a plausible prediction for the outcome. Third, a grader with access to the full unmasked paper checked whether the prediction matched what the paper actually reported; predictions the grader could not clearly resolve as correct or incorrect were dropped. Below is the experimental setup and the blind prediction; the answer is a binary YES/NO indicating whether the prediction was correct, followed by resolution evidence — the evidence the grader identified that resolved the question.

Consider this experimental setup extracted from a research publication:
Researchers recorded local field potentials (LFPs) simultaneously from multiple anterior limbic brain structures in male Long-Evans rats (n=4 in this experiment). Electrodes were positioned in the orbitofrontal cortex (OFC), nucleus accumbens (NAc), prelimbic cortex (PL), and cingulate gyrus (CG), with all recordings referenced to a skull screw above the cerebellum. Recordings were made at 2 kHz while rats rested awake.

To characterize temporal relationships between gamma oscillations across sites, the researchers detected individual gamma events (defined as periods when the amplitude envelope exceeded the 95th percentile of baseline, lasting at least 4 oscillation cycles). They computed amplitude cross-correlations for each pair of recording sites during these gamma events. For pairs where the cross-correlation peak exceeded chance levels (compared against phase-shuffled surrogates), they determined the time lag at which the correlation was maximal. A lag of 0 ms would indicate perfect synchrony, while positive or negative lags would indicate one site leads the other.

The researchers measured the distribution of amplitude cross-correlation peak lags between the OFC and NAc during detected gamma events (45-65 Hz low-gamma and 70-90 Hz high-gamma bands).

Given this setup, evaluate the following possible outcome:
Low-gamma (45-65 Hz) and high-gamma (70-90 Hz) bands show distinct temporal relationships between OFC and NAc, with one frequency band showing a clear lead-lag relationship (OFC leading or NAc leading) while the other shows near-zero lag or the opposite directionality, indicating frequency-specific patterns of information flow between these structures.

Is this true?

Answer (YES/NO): NO